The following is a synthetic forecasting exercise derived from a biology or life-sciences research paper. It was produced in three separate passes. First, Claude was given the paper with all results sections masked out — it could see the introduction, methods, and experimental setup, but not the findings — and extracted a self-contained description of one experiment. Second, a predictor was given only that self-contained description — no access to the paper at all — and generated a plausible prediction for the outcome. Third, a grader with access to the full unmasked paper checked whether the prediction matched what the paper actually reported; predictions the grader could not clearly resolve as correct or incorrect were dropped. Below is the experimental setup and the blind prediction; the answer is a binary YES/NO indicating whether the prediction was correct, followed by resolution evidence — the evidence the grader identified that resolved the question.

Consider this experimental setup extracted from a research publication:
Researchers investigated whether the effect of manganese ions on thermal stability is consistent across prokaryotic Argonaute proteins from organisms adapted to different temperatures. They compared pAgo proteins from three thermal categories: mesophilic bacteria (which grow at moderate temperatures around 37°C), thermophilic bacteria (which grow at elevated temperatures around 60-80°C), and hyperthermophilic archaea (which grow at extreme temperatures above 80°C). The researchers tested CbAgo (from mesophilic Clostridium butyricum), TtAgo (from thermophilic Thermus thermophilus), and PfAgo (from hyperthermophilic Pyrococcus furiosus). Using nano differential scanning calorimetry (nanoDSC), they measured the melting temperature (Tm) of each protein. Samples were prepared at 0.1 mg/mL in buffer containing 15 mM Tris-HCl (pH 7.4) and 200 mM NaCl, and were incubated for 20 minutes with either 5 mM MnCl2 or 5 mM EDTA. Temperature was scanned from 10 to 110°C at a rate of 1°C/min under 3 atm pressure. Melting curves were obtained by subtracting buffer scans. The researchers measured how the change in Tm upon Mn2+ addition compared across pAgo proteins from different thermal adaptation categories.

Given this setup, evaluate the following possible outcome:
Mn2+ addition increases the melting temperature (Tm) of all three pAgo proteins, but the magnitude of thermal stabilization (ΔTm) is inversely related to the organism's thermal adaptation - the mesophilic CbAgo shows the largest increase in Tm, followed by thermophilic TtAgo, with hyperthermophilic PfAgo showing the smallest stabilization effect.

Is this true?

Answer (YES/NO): NO